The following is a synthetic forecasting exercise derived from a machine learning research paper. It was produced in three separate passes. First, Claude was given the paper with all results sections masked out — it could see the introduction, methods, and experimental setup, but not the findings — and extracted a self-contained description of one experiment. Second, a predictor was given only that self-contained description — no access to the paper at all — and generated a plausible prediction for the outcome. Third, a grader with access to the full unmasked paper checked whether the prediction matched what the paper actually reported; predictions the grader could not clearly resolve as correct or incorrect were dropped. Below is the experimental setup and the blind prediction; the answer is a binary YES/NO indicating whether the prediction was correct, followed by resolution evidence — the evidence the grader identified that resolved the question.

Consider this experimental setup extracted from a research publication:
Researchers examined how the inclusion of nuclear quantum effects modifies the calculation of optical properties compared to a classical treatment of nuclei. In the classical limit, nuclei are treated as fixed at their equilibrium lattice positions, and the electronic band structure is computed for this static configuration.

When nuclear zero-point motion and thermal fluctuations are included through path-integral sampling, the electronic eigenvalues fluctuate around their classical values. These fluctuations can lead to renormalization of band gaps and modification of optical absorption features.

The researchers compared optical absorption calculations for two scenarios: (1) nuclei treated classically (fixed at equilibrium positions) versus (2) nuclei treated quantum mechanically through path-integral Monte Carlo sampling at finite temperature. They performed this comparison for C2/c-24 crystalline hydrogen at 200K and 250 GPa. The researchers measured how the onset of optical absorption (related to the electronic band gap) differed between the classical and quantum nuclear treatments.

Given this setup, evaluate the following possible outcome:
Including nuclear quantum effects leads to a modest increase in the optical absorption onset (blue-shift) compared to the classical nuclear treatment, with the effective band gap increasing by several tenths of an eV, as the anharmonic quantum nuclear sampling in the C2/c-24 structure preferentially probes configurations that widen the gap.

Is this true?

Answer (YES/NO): NO